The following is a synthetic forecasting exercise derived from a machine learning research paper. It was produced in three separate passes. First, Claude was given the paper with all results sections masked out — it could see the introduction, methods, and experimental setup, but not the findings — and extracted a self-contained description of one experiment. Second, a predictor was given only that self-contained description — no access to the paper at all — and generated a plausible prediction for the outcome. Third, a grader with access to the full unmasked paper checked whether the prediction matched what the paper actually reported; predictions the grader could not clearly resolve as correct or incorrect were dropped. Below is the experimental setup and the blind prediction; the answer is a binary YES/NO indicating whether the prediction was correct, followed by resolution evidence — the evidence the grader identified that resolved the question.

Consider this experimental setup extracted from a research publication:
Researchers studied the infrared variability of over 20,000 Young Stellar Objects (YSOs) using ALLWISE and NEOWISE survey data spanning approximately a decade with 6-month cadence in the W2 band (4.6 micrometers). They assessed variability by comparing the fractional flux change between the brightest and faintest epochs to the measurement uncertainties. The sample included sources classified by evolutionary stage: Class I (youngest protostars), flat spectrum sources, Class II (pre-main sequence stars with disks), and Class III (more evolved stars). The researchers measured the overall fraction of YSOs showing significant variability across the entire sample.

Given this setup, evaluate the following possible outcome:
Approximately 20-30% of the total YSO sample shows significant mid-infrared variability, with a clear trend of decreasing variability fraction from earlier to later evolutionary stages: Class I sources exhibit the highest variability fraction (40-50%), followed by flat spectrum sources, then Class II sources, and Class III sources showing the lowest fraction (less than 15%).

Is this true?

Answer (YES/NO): NO